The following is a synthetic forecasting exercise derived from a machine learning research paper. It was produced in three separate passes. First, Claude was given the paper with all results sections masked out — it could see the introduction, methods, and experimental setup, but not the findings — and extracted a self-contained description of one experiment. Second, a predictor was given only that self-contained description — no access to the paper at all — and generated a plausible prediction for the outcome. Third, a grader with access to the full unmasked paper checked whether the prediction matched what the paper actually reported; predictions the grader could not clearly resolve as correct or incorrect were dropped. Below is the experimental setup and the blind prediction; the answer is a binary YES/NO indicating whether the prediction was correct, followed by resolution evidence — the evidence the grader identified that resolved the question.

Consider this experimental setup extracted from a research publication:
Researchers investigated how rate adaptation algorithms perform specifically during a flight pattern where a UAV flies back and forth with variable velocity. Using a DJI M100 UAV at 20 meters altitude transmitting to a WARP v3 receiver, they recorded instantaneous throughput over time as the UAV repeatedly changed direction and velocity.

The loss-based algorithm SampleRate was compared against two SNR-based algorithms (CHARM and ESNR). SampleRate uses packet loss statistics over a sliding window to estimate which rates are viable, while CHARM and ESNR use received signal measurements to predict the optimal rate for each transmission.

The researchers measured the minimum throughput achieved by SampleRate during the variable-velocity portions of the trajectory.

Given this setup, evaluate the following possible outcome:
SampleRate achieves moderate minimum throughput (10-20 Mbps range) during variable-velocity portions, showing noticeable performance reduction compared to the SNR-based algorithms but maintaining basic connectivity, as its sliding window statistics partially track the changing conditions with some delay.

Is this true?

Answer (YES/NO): NO